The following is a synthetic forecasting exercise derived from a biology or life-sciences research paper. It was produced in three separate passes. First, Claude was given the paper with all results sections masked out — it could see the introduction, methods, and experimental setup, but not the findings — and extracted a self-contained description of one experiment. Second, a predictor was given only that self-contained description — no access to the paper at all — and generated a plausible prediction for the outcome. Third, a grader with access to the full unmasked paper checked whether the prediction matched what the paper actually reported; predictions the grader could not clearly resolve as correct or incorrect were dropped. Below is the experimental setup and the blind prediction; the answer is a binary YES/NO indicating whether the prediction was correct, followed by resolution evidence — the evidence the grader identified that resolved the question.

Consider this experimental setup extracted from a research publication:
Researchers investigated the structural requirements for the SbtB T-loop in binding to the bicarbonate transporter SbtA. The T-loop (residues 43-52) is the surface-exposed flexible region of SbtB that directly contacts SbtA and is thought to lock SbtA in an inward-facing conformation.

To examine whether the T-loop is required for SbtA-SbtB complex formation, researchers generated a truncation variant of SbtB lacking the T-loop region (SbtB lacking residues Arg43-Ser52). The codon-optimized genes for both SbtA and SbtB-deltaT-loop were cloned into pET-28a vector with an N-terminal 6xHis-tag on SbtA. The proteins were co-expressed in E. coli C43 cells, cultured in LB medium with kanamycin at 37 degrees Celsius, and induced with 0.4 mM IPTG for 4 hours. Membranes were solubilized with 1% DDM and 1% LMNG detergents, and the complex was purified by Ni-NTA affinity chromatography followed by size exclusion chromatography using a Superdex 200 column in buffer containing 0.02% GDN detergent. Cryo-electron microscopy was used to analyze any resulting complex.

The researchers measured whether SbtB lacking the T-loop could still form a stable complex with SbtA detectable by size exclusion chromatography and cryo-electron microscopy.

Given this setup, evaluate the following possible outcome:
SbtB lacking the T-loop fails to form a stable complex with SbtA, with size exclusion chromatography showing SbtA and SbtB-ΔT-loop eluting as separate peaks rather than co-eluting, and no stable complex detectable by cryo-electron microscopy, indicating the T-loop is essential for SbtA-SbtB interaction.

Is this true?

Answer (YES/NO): NO